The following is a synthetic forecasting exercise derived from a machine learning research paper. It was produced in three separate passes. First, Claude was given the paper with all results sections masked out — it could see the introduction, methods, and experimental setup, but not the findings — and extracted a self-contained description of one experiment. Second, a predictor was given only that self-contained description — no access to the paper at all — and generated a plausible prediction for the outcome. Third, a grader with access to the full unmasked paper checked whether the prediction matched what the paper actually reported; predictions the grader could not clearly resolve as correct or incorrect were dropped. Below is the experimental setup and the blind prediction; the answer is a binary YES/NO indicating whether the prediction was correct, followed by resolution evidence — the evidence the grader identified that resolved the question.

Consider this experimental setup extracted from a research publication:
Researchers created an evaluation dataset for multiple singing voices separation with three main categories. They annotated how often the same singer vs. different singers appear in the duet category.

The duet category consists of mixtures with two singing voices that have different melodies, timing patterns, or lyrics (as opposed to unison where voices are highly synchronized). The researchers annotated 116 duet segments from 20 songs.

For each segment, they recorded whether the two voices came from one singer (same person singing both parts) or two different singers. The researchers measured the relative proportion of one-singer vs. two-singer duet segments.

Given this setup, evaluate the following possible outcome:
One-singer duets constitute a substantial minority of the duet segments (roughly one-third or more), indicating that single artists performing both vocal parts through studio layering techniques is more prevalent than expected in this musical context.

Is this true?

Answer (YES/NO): NO